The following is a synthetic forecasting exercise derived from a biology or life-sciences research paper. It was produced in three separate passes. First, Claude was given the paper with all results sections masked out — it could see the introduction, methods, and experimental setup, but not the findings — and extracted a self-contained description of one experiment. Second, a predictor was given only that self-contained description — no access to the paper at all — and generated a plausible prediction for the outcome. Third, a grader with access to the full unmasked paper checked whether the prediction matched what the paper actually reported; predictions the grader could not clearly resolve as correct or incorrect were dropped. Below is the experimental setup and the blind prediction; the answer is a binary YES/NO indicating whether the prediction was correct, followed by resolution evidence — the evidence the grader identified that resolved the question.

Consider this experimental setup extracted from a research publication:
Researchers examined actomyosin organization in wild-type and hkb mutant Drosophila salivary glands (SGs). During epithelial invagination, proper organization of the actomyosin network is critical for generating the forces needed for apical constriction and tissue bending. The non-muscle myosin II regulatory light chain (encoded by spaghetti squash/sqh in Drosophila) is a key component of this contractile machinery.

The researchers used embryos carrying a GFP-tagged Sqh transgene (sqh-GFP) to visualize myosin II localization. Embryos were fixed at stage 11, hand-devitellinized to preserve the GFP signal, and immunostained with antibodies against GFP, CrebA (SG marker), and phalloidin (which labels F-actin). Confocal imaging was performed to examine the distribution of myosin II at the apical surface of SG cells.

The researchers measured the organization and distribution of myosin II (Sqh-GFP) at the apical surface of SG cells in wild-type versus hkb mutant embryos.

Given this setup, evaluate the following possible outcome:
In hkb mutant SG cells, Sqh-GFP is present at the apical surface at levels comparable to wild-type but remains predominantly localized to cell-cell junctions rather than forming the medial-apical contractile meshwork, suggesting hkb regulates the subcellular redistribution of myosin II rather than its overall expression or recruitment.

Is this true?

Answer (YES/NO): NO